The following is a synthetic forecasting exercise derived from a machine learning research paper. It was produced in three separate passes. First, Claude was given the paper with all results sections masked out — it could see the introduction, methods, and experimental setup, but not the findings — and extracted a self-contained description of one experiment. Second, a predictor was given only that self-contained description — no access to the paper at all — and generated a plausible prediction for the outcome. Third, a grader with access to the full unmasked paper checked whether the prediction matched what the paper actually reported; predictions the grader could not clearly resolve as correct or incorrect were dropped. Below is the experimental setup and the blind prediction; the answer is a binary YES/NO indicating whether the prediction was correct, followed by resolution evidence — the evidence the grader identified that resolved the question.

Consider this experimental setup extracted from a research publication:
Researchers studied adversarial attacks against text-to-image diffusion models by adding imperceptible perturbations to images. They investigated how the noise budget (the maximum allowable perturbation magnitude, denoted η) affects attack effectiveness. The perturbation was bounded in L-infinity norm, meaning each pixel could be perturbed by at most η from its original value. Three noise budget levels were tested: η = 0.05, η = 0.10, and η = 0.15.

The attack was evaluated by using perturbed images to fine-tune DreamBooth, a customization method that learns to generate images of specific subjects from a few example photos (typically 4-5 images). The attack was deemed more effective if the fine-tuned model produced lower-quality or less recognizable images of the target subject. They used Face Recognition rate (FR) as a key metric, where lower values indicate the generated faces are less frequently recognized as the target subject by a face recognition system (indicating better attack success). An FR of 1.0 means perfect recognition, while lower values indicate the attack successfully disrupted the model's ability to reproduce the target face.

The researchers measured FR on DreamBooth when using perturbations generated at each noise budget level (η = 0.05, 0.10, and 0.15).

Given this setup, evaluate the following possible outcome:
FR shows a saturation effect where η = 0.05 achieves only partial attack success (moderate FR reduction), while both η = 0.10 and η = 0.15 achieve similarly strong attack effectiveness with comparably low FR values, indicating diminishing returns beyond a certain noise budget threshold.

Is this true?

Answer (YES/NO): NO